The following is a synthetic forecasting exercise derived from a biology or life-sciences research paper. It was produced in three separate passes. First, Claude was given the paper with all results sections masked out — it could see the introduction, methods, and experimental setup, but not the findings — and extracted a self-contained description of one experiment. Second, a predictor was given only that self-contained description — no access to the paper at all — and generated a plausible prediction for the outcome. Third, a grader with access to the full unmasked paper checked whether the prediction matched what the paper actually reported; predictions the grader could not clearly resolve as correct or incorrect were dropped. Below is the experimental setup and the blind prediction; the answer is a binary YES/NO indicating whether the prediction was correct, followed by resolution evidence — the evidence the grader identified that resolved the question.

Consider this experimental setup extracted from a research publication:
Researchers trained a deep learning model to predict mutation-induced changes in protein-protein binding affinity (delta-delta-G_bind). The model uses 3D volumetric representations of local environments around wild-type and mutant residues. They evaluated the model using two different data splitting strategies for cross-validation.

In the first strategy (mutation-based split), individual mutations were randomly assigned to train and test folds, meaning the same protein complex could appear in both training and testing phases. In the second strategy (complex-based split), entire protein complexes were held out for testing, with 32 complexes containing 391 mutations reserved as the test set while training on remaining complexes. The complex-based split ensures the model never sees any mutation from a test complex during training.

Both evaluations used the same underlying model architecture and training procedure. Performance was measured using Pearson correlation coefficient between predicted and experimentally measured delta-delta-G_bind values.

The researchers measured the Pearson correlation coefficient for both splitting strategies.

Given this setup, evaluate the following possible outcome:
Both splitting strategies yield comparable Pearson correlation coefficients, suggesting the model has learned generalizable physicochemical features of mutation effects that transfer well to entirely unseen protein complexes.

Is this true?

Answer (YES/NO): NO